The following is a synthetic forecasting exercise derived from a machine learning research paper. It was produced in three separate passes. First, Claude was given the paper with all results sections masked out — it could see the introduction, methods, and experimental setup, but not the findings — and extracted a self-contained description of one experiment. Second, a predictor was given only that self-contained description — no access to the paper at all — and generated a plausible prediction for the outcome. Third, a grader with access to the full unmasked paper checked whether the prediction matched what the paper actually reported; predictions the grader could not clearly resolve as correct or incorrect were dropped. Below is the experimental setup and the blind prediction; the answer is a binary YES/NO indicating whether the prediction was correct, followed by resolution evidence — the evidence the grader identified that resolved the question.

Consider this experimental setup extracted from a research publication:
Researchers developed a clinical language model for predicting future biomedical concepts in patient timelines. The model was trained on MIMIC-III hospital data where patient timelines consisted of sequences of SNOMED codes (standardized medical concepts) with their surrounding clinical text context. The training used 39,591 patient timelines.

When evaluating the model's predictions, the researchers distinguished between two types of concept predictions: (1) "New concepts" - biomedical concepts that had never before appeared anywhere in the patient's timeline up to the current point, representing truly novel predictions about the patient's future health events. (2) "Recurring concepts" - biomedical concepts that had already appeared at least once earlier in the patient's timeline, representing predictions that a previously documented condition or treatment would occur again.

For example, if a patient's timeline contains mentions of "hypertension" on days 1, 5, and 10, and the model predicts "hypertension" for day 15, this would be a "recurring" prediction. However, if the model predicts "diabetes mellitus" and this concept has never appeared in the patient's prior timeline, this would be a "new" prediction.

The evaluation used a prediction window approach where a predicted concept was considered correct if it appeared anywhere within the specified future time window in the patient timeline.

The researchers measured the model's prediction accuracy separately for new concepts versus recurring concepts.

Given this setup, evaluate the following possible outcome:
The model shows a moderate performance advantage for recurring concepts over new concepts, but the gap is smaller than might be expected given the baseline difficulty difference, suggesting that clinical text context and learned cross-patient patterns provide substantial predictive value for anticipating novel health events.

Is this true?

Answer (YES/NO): NO